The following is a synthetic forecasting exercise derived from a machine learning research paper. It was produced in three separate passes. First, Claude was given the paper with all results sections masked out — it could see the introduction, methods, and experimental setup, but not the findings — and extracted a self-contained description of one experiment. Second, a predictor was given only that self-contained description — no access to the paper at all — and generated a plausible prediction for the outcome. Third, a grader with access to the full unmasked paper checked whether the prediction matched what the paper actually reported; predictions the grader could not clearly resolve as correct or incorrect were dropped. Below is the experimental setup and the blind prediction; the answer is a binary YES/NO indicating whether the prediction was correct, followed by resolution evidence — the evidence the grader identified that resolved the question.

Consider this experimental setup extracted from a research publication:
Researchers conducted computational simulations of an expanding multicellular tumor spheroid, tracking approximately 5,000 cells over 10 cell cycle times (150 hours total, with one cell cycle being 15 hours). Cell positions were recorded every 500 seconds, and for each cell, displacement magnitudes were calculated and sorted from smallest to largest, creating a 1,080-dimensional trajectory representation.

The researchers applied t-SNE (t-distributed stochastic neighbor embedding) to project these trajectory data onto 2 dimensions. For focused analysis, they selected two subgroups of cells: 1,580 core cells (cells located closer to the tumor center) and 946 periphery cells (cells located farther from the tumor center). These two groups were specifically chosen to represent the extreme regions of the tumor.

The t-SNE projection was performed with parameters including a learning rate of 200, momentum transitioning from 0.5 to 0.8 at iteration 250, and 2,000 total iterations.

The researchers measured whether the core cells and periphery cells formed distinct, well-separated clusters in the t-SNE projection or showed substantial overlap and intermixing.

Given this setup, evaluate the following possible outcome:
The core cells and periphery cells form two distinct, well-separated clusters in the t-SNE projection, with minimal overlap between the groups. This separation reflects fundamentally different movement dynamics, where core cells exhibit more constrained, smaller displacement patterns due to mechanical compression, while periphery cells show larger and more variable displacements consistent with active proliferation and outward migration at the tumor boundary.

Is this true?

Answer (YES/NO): YES